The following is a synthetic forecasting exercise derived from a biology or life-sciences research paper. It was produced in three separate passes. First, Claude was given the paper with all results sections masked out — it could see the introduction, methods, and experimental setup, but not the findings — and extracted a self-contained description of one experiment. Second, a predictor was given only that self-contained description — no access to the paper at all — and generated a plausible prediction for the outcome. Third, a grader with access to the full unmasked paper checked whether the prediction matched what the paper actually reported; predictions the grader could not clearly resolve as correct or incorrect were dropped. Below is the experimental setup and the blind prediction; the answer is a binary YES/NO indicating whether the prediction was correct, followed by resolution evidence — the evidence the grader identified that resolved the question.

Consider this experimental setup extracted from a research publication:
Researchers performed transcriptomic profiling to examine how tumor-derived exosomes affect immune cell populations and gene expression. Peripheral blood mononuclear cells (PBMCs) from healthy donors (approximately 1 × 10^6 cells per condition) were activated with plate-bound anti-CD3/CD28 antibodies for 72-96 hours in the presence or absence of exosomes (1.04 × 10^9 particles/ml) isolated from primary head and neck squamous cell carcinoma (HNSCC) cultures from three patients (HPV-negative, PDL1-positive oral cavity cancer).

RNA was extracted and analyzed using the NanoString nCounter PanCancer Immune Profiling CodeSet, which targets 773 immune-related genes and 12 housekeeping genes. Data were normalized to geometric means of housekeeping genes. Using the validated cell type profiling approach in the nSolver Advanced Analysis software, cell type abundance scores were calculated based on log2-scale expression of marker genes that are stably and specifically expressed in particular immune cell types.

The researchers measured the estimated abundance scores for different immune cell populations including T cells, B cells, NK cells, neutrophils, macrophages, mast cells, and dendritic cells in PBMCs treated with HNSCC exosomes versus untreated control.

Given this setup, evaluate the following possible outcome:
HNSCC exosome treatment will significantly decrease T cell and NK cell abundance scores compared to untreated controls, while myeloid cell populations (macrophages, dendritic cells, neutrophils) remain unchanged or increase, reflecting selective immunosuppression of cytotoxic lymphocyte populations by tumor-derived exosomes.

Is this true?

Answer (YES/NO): NO